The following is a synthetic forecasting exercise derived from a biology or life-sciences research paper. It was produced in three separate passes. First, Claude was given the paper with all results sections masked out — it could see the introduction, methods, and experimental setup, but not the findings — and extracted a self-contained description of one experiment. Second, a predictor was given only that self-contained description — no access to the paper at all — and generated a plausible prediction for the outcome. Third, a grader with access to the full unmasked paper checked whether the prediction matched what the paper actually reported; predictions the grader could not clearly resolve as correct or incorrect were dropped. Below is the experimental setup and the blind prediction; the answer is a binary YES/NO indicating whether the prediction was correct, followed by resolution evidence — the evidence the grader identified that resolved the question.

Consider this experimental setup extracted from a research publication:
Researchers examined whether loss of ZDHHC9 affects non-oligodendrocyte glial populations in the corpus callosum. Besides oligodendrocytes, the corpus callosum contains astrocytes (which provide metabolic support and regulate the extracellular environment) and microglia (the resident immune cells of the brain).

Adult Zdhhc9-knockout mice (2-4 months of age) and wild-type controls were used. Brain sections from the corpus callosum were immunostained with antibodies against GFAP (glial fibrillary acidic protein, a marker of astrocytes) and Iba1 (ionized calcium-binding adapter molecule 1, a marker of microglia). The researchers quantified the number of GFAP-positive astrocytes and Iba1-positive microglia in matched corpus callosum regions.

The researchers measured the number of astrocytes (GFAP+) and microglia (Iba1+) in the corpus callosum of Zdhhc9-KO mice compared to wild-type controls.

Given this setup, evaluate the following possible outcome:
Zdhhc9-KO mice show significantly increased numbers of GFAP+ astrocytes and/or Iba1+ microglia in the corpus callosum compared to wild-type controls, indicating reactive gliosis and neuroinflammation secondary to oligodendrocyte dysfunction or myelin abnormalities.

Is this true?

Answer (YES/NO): NO